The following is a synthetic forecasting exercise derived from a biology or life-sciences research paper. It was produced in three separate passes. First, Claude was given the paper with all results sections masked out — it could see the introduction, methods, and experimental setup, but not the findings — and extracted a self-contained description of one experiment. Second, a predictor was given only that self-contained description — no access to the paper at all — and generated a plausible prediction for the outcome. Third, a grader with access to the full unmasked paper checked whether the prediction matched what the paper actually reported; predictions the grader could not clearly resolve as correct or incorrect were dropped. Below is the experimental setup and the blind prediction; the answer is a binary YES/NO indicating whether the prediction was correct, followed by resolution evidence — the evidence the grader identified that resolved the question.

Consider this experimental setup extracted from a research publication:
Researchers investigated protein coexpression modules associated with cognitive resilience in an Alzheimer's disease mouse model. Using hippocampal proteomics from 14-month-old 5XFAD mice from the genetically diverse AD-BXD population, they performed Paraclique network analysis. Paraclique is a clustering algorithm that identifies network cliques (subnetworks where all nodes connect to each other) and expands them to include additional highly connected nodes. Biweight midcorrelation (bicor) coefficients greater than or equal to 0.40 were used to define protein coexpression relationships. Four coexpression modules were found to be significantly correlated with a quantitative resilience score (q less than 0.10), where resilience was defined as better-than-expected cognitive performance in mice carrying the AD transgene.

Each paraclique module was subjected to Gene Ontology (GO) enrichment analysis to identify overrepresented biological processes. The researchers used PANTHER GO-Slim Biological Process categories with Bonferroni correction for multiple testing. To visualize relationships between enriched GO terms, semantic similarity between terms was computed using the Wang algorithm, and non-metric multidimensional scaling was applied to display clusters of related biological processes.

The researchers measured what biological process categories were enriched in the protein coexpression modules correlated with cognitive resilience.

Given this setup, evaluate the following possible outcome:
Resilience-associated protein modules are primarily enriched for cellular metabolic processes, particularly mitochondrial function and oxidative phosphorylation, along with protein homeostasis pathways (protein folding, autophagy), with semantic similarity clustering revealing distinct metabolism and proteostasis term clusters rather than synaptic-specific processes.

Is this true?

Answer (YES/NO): NO